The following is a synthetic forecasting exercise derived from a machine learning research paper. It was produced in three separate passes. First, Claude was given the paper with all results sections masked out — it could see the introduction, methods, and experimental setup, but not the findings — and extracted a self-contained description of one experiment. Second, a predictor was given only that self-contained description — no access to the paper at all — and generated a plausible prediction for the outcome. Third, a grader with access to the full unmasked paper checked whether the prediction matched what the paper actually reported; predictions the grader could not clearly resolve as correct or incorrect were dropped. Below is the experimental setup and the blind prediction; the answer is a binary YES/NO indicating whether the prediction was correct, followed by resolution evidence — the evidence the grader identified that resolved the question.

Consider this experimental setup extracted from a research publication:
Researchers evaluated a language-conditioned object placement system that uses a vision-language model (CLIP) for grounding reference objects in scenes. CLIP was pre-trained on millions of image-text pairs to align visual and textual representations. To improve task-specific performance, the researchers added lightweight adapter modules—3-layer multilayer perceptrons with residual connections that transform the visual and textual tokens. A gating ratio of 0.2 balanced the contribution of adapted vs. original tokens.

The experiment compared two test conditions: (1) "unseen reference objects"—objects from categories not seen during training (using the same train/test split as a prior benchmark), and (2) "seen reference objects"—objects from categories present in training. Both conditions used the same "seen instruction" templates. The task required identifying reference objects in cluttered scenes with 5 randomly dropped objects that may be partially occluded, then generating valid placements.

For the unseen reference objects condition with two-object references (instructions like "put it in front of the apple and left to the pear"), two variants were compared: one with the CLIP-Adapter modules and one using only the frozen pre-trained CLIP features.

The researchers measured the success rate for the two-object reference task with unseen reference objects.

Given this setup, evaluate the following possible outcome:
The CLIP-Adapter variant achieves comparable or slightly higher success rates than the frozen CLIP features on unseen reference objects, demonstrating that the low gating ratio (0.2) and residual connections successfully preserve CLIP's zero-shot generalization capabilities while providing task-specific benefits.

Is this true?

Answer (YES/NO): NO